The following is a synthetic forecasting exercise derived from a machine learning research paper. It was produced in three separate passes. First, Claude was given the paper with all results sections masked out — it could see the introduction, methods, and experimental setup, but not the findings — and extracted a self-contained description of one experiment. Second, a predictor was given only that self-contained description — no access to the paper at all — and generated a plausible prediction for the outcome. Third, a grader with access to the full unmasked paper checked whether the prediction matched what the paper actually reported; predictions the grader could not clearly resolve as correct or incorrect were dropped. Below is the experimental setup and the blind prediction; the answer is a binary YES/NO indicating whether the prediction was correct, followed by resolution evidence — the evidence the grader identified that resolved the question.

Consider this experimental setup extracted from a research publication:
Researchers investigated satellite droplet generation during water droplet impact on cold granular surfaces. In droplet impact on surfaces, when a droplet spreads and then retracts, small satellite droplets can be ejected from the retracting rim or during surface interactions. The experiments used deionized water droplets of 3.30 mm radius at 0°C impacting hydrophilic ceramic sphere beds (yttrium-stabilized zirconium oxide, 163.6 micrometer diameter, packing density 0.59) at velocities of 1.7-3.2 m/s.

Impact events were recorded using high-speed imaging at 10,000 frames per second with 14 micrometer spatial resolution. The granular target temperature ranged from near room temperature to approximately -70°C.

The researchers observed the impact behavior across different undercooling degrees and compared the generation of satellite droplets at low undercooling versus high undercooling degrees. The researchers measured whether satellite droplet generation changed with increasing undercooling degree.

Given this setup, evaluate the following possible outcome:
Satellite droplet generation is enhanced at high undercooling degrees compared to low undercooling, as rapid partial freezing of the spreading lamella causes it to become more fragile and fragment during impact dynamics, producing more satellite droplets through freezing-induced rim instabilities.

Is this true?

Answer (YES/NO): YES